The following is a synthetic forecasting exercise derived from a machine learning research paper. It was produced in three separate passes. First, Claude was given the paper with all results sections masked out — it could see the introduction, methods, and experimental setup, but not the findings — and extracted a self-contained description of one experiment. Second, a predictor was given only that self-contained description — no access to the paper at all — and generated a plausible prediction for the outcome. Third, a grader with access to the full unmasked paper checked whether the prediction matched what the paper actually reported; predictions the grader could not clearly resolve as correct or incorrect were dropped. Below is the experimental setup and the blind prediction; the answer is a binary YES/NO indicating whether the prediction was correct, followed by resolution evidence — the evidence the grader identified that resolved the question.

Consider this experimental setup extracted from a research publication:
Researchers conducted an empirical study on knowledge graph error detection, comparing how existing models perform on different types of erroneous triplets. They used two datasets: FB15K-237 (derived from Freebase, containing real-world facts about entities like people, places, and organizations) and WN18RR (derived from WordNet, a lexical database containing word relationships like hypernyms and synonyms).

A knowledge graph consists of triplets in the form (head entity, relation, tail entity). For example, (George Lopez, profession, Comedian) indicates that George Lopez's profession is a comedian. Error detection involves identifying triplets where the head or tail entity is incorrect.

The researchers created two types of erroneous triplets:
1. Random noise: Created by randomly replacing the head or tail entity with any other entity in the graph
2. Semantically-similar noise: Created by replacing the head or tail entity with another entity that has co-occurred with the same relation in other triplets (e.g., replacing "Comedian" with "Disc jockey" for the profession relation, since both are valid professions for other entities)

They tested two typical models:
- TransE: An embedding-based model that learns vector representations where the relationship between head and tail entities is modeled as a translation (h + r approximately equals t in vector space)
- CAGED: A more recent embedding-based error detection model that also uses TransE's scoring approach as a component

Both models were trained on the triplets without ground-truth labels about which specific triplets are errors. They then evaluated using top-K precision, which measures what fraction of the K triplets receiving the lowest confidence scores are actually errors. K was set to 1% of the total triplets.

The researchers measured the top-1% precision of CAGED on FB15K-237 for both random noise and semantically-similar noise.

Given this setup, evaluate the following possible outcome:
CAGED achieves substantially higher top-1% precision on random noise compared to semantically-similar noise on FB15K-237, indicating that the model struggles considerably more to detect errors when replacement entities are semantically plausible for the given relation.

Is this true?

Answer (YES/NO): YES